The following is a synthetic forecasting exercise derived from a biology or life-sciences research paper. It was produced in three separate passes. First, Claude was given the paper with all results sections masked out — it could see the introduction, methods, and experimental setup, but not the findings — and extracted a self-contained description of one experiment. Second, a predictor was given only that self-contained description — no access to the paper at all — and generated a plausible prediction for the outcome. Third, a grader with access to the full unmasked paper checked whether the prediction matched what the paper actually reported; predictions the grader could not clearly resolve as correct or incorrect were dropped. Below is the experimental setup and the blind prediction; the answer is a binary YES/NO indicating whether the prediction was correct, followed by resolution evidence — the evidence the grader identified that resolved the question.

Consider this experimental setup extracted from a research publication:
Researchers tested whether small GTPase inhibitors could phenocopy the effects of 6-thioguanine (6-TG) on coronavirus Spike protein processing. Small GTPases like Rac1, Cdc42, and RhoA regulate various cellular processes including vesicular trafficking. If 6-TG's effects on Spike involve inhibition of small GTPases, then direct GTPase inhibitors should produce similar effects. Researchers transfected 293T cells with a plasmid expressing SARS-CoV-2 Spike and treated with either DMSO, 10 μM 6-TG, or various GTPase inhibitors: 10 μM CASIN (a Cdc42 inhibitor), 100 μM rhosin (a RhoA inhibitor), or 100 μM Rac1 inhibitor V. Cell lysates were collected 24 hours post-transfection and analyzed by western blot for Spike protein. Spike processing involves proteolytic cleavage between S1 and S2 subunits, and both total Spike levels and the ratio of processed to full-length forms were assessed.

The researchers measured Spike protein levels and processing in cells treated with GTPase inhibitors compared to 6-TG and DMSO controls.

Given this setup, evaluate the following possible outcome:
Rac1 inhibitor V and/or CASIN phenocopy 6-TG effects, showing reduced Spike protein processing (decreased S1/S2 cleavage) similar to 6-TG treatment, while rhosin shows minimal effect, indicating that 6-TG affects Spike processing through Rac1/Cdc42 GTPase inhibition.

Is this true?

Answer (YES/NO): NO